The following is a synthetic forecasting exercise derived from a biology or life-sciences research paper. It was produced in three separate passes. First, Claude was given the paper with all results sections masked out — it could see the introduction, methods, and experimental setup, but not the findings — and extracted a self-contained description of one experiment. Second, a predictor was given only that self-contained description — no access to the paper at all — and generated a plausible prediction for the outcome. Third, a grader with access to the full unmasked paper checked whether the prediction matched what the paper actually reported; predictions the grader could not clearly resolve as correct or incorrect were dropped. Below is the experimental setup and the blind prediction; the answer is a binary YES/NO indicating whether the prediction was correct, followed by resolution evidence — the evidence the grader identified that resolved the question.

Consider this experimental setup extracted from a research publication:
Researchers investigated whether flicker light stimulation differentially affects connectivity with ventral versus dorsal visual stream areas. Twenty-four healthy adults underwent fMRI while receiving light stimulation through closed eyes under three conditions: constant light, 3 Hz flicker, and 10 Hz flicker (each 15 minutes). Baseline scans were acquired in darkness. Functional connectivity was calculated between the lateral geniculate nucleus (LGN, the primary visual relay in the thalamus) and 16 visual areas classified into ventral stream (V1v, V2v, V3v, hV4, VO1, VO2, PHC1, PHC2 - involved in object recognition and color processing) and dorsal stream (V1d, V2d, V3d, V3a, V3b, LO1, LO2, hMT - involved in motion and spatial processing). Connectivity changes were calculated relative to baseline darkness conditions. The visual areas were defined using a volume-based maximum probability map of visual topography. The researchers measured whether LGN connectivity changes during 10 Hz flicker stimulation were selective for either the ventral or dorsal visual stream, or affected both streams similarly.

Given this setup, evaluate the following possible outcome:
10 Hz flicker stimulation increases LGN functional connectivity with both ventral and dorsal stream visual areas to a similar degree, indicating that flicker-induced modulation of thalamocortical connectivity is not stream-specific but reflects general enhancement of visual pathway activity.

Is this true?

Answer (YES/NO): NO